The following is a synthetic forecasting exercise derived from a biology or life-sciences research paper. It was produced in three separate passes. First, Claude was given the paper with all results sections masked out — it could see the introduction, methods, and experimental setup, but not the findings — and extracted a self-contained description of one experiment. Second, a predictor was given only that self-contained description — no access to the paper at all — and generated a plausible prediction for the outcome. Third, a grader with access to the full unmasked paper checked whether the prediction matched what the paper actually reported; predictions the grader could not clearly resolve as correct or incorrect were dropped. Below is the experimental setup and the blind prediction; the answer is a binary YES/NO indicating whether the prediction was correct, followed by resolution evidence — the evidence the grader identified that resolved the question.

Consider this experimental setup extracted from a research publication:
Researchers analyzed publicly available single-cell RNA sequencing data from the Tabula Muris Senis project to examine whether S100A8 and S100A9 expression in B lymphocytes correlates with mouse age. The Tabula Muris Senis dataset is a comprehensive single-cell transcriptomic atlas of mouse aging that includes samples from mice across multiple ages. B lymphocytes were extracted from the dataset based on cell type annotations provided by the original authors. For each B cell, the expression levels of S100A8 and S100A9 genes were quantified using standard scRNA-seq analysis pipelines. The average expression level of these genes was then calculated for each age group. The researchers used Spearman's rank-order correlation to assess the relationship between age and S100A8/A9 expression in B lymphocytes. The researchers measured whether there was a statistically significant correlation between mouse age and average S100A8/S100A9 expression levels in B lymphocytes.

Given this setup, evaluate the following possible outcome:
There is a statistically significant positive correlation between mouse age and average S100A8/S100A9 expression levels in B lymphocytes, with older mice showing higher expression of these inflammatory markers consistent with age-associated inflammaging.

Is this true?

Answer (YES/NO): YES